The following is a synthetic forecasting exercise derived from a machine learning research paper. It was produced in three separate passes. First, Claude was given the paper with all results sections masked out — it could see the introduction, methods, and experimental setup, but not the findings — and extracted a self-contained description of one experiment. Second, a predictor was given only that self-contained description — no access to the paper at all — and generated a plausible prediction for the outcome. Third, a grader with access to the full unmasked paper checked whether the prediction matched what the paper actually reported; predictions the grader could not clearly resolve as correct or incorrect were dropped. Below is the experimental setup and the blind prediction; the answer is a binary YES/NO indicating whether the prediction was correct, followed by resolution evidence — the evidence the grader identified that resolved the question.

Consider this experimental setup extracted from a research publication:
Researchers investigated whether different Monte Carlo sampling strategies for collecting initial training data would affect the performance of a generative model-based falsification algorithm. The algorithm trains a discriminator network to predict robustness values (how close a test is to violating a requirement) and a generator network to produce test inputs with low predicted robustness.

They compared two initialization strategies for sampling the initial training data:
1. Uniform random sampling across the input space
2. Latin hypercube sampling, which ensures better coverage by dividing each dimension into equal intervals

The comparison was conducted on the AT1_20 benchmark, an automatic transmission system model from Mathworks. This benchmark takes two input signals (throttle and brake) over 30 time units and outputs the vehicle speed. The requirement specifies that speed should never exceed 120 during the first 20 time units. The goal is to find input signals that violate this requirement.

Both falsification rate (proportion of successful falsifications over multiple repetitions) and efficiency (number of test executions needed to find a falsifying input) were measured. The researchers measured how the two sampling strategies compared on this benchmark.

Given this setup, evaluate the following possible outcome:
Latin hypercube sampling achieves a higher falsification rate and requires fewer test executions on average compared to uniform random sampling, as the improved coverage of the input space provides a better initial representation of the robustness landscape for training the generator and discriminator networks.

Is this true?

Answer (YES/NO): NO